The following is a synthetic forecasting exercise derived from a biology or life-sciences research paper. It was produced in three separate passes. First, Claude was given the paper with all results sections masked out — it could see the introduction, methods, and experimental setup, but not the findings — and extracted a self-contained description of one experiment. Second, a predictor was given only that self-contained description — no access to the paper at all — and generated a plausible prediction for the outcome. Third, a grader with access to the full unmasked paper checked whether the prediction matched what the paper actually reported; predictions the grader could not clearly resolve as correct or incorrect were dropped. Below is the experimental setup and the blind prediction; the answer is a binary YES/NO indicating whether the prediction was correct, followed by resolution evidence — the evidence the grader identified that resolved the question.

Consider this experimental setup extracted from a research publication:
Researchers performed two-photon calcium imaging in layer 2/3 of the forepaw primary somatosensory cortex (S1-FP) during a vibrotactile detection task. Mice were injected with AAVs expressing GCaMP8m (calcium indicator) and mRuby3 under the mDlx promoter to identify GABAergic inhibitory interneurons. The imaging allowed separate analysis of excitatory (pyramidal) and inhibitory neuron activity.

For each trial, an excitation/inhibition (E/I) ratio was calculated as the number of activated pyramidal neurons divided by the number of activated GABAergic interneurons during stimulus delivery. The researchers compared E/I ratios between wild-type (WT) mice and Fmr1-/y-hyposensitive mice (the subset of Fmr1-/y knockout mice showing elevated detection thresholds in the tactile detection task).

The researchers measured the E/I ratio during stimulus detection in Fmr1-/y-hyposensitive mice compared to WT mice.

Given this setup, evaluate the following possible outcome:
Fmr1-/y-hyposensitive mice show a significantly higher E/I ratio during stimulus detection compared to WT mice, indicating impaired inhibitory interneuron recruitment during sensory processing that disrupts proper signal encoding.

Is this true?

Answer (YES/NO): NO